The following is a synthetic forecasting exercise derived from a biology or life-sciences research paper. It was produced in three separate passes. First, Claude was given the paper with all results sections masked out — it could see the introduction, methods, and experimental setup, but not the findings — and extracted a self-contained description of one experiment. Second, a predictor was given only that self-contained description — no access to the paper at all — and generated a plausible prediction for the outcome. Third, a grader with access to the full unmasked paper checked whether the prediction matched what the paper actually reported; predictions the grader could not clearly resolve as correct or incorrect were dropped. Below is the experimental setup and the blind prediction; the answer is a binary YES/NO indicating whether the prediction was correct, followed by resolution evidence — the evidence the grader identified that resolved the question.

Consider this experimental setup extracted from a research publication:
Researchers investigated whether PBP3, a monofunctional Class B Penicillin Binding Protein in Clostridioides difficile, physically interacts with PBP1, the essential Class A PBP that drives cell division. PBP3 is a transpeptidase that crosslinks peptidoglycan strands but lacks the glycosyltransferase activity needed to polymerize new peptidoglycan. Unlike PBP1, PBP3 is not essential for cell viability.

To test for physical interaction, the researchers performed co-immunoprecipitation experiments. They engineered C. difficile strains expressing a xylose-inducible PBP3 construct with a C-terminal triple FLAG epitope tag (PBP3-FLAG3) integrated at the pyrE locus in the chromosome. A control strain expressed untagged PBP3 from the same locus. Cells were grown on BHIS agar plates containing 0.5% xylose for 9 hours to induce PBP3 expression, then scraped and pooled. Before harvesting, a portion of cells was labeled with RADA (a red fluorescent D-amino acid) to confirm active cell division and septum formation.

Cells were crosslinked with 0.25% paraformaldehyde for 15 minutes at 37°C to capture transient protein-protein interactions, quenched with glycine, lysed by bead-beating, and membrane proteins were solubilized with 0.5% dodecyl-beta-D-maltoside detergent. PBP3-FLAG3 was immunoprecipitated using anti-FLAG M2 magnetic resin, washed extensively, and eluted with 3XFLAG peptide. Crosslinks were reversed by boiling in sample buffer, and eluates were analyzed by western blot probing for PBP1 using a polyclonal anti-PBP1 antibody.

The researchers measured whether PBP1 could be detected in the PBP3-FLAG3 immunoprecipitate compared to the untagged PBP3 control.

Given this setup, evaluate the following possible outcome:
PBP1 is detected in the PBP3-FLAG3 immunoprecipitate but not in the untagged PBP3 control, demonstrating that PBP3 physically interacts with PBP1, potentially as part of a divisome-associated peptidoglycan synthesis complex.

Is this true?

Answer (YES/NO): YES